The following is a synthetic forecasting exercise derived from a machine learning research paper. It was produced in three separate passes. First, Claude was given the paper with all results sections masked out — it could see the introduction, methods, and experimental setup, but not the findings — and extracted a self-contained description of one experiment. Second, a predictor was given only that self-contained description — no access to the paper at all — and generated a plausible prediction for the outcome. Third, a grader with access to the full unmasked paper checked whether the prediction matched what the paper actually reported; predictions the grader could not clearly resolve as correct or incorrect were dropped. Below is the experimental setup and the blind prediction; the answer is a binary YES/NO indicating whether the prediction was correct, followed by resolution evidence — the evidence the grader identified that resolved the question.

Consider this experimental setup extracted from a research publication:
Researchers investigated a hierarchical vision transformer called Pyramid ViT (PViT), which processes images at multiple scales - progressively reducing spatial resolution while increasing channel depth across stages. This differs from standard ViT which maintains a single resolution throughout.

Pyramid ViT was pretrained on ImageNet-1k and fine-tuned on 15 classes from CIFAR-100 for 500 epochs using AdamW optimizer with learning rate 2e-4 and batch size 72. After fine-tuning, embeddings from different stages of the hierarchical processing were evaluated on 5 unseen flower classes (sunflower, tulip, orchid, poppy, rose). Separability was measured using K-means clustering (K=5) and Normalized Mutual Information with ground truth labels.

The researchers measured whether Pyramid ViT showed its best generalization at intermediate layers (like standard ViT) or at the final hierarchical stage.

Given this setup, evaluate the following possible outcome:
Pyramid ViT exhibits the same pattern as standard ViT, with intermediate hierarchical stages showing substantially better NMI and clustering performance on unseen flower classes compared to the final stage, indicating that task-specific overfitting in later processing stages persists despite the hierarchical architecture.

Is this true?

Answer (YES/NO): YES